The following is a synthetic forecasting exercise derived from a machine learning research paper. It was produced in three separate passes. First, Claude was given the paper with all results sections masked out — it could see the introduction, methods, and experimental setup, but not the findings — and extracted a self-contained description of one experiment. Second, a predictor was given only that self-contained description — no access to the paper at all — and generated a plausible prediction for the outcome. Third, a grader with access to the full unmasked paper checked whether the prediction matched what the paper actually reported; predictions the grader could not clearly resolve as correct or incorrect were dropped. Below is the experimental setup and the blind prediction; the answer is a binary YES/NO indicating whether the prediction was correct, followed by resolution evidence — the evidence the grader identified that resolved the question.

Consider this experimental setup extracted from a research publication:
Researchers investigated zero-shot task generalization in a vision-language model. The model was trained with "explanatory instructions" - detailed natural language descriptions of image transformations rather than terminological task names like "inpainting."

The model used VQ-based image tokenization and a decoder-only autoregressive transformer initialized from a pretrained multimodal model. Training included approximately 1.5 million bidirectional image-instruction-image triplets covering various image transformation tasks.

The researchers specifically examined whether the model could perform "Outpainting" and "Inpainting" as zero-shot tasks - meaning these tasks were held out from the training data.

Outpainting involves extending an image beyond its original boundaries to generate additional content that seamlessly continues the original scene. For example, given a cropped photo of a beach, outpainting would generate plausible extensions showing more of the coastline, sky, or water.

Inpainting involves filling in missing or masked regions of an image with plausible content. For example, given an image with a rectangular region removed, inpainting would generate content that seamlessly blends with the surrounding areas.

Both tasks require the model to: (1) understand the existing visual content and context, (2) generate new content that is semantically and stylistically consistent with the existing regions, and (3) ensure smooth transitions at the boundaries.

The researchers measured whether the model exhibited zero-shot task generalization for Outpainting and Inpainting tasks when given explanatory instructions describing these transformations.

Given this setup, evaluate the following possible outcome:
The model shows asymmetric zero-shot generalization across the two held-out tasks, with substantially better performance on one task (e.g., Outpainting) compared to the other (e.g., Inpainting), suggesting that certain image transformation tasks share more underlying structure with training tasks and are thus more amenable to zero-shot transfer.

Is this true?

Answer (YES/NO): NO